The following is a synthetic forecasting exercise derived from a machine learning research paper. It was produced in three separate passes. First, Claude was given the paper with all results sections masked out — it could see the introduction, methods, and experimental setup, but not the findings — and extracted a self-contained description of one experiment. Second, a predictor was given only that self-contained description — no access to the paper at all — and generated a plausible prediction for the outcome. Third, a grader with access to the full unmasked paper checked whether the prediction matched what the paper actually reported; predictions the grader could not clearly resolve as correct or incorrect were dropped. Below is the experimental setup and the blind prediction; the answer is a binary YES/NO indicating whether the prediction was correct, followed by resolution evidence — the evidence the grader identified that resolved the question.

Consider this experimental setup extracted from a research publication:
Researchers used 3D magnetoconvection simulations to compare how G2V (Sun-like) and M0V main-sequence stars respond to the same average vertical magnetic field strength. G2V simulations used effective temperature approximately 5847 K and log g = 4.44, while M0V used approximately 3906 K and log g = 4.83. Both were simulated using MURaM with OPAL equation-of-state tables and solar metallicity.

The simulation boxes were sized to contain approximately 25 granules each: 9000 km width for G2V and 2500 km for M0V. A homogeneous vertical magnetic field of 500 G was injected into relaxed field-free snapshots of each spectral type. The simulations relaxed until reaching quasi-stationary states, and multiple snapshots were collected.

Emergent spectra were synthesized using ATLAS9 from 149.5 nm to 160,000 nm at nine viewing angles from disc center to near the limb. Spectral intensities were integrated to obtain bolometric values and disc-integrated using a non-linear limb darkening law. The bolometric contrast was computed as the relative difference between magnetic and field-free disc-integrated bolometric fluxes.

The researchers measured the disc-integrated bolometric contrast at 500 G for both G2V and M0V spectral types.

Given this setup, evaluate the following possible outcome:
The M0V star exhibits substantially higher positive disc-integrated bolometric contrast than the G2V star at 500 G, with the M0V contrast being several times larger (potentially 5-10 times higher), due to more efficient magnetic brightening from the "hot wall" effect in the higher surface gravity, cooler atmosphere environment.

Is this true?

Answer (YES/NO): NO